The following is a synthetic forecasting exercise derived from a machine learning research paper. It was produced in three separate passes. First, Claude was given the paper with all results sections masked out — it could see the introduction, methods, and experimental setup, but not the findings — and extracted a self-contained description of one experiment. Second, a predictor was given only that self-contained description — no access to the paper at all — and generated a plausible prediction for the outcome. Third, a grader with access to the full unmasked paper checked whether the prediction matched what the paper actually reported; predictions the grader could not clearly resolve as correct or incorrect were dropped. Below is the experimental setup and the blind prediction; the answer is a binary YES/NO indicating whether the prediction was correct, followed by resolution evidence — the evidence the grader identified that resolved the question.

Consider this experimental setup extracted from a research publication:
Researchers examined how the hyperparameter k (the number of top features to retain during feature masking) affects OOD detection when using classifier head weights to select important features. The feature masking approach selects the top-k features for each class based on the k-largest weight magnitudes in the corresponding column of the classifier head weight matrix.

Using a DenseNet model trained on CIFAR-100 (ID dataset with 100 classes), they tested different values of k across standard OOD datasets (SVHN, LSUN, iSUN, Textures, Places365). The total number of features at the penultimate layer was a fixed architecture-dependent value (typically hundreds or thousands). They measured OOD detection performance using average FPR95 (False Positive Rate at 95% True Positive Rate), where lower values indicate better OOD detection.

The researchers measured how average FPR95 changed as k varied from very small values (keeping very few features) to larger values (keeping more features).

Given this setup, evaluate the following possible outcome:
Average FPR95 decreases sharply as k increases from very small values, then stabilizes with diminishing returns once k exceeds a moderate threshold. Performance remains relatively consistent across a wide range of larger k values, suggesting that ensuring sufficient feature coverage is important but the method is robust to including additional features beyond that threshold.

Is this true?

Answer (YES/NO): NO